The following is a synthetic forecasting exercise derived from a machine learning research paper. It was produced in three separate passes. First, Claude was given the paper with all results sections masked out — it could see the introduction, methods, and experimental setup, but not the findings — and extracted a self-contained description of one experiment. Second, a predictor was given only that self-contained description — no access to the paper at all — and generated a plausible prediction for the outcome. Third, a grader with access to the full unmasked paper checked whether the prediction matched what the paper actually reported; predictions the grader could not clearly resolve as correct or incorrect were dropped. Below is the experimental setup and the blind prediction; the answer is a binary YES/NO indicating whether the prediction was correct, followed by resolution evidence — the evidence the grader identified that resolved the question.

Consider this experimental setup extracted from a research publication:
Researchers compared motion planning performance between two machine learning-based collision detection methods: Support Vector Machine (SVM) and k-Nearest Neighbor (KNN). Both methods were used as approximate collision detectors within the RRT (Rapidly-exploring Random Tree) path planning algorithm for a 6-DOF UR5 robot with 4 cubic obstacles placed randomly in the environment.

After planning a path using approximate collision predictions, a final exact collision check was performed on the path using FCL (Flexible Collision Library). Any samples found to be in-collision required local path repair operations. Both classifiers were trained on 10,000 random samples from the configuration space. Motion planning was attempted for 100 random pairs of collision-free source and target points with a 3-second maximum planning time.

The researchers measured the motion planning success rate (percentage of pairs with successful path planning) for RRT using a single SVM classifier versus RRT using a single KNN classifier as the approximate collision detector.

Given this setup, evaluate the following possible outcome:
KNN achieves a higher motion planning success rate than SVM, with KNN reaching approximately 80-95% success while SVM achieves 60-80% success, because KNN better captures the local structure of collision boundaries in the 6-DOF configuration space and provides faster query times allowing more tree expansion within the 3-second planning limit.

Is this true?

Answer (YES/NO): NO